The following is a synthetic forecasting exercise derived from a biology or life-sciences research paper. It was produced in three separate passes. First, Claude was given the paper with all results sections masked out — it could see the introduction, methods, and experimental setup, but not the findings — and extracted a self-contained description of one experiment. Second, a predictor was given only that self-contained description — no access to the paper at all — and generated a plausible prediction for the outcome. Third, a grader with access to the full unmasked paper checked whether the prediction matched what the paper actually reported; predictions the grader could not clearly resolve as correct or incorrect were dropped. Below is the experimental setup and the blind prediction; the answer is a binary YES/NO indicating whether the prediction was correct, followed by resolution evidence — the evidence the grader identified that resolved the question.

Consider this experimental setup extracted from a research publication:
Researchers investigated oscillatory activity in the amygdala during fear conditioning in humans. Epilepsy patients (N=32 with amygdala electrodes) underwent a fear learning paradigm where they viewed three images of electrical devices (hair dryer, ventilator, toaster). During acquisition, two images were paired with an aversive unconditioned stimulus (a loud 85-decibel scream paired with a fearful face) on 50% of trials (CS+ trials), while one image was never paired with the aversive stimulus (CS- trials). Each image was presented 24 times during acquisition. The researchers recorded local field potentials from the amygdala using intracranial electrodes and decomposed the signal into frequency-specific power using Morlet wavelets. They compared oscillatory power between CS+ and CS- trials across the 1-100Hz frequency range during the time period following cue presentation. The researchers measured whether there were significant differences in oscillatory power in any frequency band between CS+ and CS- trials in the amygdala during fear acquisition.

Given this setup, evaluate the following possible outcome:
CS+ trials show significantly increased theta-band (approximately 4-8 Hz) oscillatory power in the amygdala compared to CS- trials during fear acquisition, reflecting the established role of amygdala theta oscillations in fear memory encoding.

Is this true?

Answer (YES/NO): NO